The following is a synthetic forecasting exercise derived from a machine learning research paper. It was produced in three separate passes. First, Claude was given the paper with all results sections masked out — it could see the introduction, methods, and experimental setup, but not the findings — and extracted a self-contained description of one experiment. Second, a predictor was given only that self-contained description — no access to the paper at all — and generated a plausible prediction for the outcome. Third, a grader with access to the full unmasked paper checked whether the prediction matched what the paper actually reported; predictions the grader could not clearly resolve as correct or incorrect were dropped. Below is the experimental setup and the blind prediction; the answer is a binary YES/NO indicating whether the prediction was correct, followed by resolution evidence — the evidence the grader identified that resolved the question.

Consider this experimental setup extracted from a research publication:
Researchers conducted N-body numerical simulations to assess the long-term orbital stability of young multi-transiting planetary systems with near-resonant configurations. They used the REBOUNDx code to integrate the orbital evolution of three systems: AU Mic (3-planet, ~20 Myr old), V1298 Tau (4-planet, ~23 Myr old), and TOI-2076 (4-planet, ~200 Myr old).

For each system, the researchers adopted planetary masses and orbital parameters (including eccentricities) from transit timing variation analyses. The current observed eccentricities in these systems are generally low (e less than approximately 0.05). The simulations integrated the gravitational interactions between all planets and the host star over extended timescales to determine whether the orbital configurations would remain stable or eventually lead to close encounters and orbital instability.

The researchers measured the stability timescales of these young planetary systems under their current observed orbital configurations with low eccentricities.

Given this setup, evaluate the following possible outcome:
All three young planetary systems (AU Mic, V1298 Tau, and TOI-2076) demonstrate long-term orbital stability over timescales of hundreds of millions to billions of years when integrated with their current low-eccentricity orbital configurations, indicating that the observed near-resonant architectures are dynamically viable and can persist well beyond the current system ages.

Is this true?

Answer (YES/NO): YES